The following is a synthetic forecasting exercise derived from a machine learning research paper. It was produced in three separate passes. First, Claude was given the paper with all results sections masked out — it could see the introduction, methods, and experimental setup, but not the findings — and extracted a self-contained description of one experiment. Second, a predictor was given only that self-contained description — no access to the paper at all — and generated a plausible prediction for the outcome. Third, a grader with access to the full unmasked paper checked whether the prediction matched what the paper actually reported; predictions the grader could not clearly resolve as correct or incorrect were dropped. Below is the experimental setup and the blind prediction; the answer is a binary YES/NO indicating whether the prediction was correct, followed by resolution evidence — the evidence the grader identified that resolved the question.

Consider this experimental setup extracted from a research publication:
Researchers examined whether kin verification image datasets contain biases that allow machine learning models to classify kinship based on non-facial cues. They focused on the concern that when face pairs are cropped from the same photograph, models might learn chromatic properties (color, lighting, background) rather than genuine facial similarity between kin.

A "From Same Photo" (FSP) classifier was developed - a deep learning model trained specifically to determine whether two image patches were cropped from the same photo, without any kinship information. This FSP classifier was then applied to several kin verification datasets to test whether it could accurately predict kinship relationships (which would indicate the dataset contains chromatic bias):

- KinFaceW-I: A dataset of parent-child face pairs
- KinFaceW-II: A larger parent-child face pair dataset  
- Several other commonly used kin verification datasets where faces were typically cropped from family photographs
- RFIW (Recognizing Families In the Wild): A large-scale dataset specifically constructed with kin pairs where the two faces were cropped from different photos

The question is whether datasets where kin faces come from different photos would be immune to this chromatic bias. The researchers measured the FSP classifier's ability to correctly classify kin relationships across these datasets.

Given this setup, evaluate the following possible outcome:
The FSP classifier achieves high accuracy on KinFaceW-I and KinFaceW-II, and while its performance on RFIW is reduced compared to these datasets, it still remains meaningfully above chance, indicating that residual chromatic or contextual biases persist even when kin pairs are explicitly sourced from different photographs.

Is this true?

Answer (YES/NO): NO